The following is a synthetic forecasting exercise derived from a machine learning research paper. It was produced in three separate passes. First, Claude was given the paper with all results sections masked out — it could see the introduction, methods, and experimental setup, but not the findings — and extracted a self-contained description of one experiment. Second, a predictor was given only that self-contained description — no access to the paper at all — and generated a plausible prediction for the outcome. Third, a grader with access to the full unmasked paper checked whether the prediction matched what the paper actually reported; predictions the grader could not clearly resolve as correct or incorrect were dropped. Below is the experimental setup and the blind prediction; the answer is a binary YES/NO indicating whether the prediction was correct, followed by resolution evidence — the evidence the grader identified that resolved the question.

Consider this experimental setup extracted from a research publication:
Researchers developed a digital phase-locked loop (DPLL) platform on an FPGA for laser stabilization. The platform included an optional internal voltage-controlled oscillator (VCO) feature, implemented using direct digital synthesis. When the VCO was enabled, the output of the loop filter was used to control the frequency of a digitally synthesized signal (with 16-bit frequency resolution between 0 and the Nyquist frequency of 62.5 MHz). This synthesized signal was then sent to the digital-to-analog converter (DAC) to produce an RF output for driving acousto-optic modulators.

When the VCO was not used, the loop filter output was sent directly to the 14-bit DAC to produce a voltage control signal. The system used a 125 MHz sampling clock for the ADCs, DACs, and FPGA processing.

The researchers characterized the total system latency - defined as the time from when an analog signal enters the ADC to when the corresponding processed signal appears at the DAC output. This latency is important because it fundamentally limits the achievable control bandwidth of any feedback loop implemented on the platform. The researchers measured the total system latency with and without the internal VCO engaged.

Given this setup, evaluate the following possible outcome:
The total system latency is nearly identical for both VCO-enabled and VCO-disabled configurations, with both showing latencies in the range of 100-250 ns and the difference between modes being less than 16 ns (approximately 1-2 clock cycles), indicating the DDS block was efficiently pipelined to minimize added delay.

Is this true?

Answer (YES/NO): NO